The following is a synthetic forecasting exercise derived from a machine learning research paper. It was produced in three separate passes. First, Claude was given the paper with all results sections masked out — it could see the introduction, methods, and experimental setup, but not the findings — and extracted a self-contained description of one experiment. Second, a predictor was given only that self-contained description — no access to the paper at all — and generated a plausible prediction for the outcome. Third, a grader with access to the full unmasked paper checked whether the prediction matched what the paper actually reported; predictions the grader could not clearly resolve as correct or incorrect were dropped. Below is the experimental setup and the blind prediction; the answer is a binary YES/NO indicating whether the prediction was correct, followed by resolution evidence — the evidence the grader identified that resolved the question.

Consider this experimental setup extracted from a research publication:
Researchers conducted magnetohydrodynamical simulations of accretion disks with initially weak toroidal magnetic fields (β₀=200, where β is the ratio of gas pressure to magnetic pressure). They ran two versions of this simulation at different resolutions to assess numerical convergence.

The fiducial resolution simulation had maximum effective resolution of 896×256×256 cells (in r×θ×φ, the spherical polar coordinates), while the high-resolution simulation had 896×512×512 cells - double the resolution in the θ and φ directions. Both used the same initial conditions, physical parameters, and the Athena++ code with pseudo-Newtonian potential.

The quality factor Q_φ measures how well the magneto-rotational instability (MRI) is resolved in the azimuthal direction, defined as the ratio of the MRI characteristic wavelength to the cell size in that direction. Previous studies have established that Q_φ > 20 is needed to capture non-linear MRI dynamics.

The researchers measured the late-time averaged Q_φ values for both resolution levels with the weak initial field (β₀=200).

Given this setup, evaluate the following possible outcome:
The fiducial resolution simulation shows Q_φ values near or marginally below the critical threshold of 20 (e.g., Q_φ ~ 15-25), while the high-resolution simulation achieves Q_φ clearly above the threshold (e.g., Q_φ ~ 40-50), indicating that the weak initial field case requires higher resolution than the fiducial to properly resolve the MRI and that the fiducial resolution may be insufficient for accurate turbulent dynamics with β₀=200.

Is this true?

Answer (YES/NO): NO